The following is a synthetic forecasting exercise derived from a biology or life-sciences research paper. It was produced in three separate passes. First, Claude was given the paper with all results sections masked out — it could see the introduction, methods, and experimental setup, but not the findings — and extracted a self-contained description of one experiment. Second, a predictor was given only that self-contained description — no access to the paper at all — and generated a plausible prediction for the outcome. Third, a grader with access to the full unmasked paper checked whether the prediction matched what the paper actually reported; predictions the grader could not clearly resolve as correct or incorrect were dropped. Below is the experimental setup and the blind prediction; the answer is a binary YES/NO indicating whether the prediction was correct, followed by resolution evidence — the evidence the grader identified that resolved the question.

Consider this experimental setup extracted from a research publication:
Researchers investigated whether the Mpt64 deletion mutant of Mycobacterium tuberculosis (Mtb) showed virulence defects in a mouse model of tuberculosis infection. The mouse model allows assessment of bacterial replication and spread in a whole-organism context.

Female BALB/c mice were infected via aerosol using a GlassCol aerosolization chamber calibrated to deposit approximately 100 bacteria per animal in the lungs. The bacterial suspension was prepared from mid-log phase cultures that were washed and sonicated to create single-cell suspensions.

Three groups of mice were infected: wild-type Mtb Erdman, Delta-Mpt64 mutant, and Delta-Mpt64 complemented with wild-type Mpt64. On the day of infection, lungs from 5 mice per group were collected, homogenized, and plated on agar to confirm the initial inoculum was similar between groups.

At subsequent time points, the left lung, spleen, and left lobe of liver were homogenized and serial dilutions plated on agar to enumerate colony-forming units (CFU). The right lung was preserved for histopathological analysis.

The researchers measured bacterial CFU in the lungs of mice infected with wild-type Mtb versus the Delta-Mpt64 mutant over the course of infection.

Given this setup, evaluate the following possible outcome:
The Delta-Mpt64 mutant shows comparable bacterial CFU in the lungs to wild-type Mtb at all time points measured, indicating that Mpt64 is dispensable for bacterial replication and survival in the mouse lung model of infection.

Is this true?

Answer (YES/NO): NO